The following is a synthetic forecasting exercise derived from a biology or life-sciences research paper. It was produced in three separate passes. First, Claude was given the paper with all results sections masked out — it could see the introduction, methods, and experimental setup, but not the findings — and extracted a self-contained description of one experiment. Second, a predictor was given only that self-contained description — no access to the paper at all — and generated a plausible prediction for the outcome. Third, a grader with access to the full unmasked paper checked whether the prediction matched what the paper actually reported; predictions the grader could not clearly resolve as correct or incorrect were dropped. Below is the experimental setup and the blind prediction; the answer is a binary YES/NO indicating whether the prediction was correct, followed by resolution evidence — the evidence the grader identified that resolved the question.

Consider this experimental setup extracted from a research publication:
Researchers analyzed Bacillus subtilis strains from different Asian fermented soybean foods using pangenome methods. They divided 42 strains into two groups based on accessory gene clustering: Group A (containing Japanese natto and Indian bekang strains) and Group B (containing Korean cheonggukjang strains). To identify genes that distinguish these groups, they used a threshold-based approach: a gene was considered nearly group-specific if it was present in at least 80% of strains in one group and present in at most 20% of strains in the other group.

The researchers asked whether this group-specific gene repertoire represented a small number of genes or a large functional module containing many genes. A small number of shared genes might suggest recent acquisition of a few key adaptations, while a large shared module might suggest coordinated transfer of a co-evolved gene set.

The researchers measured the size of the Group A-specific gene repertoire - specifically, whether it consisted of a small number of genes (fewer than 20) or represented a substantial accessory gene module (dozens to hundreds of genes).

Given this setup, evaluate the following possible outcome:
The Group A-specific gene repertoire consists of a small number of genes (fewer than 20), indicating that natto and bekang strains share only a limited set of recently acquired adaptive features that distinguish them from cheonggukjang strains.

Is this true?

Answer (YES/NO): NO